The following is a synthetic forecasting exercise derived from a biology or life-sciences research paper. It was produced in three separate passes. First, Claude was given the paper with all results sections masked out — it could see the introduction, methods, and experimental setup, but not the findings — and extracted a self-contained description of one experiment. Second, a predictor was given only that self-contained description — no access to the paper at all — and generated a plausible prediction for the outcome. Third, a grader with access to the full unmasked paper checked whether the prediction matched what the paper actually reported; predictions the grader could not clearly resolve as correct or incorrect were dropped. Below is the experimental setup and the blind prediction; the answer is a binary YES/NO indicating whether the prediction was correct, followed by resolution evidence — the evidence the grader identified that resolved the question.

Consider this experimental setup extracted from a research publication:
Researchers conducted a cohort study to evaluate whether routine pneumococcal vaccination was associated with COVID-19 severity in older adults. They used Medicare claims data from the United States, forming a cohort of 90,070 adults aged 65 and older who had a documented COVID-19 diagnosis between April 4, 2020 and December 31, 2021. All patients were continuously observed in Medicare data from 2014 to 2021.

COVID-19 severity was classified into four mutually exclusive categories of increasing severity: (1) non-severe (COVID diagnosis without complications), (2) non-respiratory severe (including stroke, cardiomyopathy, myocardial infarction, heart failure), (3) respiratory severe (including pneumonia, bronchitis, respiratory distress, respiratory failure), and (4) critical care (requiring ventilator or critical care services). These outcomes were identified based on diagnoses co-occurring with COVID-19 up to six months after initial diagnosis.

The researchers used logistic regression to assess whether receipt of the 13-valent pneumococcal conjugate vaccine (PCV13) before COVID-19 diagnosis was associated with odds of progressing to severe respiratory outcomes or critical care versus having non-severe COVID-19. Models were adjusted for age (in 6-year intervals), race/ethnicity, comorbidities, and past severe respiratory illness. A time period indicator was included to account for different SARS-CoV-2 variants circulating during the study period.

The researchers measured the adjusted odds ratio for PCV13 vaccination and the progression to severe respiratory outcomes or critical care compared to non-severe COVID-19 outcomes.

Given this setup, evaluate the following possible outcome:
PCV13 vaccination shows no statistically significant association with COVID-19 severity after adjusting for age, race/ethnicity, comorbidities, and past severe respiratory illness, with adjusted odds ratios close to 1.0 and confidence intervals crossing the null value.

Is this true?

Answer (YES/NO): NO